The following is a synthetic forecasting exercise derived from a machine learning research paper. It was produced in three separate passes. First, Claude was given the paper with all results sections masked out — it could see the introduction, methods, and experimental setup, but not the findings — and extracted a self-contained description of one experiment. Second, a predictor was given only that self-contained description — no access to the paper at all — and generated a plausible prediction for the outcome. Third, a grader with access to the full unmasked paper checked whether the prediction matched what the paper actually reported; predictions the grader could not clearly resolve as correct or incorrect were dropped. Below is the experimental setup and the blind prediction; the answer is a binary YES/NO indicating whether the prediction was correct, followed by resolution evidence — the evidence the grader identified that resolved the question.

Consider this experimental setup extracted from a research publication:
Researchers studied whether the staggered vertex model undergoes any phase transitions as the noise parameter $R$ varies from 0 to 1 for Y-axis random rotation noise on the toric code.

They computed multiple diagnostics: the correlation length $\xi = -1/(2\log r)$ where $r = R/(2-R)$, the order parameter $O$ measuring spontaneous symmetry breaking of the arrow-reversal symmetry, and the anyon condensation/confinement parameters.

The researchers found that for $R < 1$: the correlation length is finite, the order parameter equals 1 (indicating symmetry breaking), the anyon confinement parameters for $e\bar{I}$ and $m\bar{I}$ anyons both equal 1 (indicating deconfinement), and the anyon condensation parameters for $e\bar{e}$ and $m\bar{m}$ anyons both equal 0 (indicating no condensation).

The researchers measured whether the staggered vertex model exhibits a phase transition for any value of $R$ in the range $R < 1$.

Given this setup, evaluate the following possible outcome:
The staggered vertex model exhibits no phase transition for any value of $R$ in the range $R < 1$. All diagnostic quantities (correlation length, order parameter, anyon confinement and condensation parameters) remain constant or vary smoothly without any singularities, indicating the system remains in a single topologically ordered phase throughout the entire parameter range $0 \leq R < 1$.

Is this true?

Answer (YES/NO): YES